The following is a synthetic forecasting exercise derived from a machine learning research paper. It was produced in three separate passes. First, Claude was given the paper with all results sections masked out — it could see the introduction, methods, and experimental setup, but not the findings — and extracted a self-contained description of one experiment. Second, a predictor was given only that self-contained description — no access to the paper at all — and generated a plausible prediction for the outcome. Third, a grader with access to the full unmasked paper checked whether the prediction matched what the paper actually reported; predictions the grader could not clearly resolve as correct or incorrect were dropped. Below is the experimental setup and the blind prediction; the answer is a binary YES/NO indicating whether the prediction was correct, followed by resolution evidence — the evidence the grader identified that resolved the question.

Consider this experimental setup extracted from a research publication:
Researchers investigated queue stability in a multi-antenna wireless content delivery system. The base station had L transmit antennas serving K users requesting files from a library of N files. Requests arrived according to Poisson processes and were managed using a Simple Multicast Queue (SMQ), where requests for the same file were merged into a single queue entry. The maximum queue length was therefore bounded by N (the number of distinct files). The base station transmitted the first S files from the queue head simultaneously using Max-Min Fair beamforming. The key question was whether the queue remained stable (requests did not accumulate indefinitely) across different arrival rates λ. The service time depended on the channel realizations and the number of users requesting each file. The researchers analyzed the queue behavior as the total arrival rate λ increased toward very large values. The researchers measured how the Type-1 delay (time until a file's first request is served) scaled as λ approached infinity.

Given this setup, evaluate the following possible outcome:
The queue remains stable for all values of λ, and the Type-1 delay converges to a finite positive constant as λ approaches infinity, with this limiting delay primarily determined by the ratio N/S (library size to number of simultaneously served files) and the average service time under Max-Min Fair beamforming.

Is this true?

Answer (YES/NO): YES